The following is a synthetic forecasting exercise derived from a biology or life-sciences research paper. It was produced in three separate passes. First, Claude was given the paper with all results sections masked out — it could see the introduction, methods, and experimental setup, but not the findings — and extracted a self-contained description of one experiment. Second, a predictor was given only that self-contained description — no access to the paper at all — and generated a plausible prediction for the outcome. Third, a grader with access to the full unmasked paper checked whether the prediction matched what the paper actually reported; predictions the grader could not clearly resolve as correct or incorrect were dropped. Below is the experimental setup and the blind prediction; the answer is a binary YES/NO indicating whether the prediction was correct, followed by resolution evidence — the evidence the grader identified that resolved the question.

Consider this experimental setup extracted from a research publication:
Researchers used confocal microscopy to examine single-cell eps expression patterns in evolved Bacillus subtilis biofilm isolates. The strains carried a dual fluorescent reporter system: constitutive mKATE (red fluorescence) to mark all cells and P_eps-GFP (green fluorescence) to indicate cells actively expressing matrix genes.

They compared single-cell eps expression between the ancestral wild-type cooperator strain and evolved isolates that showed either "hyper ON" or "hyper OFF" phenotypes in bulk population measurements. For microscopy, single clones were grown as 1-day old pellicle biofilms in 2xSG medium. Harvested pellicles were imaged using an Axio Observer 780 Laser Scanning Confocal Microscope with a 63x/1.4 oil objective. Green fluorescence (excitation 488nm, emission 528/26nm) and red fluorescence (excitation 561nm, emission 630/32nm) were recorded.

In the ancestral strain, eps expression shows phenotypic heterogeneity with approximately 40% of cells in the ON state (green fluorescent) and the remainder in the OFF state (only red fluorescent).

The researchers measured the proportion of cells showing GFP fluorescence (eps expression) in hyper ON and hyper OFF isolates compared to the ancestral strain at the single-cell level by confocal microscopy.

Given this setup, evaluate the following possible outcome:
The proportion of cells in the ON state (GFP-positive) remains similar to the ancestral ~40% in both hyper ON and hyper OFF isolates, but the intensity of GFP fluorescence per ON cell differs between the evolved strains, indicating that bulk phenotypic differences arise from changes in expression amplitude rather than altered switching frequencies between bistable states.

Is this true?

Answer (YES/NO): NO